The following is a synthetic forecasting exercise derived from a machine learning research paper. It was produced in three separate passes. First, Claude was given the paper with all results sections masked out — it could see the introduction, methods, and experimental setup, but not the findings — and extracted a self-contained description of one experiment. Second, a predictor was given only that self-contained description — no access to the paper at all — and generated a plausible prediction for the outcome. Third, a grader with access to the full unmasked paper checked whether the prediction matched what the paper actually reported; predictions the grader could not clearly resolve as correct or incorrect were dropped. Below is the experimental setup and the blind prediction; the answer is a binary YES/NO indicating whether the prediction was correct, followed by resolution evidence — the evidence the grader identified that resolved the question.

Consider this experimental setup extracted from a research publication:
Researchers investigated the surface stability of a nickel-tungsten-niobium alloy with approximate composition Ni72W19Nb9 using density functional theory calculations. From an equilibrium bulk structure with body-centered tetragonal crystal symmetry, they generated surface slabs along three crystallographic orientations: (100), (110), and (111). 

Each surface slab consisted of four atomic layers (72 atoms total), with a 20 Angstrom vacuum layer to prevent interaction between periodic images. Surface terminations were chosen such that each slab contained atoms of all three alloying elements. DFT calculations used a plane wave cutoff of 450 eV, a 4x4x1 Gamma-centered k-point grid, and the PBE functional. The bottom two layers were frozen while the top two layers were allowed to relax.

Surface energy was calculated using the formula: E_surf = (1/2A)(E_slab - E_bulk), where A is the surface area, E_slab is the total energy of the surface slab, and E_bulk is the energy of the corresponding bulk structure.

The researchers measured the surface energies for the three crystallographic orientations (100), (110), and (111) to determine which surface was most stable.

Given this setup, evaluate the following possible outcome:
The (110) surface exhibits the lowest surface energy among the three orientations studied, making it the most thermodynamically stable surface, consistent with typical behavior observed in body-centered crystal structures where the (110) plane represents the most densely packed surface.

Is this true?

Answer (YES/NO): YES